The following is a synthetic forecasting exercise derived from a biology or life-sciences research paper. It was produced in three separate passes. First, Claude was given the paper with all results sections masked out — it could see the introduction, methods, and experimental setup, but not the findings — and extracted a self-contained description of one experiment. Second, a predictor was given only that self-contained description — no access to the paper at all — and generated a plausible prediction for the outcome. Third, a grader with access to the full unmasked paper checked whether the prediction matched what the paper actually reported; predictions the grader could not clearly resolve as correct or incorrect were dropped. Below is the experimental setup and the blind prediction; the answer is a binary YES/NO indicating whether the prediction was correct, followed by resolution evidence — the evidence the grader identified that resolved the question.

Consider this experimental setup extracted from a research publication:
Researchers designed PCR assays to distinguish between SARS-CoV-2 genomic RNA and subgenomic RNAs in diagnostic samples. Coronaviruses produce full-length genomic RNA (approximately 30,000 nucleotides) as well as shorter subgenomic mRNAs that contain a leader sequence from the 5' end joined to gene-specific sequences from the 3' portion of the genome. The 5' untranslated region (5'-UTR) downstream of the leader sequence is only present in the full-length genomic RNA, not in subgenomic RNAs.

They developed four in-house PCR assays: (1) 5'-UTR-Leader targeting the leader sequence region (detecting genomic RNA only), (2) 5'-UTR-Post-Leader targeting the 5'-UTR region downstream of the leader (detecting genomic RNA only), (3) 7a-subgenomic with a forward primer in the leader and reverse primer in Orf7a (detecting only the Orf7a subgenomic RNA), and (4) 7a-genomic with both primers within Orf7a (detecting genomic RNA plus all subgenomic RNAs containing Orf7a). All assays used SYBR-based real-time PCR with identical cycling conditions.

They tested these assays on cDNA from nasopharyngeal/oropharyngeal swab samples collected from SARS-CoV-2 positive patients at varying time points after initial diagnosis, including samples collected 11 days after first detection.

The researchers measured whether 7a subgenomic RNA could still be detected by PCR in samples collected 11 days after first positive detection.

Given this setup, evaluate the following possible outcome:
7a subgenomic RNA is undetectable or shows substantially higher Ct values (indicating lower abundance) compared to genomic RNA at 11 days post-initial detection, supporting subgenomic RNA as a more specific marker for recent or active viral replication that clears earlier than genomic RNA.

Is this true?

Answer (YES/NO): NO